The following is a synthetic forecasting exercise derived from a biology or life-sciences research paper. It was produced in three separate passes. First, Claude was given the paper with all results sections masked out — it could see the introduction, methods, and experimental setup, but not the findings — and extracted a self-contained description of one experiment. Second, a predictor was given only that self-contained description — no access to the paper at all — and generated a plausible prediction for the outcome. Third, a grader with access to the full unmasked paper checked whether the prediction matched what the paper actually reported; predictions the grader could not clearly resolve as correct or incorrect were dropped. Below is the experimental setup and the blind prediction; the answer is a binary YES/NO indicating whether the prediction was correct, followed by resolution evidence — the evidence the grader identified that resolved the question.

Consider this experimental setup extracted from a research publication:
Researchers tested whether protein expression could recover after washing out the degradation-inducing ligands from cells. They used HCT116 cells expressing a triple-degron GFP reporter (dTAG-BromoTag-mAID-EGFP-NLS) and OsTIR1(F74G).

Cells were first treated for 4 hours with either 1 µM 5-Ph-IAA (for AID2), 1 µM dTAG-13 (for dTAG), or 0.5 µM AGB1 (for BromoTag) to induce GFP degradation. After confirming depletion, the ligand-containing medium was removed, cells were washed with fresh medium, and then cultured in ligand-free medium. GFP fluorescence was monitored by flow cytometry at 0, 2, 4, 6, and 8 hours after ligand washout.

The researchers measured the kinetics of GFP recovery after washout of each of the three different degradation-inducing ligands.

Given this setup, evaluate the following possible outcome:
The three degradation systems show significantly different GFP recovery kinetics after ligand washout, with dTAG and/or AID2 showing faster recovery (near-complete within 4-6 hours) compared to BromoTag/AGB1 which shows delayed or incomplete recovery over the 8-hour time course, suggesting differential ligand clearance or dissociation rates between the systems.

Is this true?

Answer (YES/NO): NO